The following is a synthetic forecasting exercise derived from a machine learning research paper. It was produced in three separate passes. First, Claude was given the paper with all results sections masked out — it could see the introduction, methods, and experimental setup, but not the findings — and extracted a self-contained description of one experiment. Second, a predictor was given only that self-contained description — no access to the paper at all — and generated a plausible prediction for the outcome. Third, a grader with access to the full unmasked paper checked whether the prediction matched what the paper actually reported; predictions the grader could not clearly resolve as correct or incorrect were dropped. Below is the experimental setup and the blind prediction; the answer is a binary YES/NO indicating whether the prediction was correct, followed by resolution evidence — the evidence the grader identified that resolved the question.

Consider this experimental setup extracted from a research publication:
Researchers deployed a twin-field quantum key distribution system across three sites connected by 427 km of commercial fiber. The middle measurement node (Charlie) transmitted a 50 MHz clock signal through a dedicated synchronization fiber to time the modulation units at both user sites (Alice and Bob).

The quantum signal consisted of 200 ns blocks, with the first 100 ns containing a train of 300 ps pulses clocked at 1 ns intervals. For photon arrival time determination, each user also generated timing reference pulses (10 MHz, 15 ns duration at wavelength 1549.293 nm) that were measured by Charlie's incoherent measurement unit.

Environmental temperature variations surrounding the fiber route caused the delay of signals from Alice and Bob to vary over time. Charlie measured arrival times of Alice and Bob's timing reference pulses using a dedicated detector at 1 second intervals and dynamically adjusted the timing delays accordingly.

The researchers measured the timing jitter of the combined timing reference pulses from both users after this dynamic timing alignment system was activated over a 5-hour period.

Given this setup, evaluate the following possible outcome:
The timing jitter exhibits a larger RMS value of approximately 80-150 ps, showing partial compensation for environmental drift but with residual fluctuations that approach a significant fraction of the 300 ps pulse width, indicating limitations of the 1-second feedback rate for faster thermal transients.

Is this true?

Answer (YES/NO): NO